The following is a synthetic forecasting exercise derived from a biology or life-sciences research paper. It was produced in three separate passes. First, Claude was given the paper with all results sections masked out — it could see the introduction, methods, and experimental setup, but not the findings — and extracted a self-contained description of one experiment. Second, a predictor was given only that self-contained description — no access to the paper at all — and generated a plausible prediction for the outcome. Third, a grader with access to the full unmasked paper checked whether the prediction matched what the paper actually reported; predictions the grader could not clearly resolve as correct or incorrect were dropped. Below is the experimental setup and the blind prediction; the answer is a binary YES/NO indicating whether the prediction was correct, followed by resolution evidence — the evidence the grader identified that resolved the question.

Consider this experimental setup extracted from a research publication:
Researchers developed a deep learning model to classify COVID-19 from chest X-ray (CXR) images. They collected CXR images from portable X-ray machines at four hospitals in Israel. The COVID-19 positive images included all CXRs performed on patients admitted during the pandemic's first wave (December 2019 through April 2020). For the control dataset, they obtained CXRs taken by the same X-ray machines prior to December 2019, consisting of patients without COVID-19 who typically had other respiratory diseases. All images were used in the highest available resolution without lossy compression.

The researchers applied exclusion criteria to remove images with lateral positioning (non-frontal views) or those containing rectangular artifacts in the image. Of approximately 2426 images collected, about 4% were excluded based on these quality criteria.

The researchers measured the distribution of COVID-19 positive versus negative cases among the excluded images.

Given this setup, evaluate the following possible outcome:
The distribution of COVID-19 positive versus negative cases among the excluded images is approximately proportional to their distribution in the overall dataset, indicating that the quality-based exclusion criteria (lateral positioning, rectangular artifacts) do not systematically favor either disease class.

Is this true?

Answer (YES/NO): NO